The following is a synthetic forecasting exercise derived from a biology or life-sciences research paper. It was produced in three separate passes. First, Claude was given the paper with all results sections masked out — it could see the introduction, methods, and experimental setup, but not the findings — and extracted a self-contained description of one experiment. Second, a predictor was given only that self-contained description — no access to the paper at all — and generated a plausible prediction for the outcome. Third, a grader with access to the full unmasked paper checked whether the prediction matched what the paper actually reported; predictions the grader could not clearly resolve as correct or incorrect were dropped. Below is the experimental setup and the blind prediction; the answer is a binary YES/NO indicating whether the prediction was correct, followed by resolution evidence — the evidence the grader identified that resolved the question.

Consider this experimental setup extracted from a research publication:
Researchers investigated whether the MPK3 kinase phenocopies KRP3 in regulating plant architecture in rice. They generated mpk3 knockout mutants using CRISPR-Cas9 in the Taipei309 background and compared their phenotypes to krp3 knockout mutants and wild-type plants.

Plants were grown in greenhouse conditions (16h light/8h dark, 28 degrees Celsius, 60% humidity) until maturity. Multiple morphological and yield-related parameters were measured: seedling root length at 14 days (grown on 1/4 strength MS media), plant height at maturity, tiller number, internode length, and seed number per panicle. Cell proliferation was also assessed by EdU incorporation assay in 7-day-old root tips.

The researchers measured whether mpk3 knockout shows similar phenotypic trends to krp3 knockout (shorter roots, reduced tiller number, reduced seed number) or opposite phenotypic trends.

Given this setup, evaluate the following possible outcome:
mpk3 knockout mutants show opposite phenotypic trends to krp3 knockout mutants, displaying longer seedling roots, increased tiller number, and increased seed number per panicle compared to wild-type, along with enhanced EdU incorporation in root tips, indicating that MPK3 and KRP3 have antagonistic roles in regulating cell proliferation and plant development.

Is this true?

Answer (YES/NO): NO